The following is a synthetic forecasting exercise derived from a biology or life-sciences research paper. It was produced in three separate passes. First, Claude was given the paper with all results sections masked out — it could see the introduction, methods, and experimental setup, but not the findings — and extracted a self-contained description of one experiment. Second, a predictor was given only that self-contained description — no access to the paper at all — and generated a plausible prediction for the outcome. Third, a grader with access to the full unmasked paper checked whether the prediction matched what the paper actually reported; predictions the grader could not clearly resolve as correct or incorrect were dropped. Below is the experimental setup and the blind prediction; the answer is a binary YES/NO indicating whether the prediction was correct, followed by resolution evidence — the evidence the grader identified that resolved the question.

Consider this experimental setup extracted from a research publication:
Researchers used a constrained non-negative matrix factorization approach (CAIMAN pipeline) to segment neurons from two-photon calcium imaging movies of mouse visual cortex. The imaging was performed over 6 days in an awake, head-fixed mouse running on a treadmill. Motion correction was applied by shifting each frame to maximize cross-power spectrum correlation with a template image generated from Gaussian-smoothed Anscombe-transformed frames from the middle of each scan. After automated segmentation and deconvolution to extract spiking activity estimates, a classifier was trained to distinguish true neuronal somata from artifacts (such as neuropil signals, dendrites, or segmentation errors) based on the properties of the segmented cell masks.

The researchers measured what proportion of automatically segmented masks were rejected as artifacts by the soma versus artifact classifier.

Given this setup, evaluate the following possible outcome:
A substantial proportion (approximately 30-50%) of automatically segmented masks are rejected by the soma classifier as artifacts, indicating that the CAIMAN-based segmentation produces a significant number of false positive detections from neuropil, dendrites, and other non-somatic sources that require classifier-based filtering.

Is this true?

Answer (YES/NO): NO